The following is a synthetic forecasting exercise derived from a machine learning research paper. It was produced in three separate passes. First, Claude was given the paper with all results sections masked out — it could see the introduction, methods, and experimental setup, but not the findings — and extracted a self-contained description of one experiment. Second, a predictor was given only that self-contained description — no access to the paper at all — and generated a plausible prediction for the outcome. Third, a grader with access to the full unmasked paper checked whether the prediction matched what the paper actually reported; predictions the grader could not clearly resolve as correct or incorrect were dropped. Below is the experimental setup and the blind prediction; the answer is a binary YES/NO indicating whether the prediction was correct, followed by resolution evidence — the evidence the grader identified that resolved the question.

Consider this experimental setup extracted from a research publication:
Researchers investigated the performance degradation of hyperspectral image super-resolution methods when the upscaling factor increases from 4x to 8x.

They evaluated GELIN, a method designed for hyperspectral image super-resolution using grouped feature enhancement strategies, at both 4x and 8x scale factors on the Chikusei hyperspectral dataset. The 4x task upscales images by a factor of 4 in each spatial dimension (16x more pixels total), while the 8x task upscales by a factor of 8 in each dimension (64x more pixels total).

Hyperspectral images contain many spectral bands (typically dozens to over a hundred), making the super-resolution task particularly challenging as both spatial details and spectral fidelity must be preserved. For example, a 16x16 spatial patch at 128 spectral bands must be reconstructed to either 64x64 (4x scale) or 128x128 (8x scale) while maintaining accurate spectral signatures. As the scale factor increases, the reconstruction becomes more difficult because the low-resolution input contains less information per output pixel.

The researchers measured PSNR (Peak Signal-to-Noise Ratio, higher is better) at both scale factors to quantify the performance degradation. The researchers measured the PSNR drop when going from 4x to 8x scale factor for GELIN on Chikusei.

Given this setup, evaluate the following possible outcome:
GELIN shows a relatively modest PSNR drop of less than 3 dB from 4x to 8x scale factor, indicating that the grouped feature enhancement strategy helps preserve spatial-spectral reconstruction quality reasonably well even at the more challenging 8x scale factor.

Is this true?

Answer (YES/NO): NO